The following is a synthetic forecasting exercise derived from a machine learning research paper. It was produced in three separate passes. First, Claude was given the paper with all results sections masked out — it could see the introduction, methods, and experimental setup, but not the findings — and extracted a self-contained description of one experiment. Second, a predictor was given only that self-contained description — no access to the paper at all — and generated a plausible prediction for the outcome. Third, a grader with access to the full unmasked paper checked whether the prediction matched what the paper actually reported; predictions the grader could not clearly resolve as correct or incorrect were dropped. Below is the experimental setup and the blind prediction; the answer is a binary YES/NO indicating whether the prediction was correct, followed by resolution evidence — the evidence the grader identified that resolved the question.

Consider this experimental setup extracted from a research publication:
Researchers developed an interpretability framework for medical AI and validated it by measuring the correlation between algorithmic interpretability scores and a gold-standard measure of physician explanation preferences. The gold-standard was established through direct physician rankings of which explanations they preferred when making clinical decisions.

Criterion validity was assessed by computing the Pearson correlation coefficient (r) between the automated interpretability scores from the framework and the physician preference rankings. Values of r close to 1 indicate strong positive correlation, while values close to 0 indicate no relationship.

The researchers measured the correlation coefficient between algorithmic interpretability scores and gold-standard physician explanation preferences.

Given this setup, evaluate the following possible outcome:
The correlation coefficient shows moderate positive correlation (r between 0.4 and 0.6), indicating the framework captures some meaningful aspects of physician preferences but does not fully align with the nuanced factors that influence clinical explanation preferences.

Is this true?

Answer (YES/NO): NO